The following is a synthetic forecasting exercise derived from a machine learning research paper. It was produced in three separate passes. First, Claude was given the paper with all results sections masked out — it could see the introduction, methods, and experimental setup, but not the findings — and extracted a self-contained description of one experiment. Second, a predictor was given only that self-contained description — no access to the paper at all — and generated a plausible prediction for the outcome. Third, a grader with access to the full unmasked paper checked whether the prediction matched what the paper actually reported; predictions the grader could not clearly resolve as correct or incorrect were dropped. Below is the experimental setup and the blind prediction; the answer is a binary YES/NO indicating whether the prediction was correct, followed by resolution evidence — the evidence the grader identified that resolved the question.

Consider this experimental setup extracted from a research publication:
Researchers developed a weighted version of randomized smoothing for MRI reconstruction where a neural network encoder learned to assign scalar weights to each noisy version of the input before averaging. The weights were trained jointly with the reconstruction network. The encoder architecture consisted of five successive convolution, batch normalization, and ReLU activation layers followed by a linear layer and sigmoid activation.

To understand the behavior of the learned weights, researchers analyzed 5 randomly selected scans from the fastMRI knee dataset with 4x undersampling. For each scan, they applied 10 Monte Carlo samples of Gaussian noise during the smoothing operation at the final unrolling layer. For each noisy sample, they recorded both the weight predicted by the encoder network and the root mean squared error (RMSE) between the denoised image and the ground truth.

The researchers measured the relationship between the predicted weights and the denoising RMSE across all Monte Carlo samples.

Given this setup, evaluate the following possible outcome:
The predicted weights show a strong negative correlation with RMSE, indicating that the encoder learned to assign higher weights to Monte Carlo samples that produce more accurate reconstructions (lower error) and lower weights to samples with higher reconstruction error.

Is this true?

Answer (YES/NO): YES